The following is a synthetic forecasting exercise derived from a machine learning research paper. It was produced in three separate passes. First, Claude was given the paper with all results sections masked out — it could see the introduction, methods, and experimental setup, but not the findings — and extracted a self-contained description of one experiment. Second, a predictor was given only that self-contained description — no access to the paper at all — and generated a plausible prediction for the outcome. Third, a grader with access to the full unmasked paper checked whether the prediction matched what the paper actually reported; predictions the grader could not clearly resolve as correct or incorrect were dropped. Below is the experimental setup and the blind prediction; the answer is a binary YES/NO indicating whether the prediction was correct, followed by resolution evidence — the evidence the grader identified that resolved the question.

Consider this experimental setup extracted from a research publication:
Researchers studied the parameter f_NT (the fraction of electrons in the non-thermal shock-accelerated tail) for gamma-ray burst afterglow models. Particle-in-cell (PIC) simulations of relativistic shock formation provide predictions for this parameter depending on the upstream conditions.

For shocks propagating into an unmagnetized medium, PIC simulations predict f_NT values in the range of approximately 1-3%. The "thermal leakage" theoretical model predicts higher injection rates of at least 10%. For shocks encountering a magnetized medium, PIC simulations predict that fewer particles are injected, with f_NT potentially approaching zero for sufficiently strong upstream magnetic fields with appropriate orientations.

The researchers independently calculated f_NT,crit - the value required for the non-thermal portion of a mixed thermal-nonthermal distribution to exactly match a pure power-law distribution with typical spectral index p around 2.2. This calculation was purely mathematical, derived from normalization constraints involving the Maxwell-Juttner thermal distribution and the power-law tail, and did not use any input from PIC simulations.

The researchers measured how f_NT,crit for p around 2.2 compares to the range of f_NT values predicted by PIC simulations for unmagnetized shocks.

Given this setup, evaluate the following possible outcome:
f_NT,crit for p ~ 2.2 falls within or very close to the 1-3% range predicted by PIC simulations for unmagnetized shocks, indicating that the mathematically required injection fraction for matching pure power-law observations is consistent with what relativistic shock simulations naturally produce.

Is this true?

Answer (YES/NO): YES